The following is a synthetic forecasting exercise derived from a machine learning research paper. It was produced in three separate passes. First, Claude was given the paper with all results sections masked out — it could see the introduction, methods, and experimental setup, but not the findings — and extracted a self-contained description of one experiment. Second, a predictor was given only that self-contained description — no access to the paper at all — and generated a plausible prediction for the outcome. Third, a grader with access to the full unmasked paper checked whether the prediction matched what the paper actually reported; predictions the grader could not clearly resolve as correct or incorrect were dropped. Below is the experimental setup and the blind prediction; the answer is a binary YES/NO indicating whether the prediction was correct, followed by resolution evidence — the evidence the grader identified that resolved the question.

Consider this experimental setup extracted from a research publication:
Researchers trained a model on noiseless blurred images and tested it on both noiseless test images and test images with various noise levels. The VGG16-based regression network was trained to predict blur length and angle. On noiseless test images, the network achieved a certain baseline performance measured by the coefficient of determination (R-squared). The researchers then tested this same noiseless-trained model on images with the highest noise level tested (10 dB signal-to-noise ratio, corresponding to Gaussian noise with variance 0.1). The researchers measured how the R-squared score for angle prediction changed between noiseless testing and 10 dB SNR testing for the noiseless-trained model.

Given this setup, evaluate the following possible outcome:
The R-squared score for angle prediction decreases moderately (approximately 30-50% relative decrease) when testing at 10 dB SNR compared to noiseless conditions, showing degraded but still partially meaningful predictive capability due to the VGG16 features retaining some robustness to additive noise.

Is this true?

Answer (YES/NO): NO